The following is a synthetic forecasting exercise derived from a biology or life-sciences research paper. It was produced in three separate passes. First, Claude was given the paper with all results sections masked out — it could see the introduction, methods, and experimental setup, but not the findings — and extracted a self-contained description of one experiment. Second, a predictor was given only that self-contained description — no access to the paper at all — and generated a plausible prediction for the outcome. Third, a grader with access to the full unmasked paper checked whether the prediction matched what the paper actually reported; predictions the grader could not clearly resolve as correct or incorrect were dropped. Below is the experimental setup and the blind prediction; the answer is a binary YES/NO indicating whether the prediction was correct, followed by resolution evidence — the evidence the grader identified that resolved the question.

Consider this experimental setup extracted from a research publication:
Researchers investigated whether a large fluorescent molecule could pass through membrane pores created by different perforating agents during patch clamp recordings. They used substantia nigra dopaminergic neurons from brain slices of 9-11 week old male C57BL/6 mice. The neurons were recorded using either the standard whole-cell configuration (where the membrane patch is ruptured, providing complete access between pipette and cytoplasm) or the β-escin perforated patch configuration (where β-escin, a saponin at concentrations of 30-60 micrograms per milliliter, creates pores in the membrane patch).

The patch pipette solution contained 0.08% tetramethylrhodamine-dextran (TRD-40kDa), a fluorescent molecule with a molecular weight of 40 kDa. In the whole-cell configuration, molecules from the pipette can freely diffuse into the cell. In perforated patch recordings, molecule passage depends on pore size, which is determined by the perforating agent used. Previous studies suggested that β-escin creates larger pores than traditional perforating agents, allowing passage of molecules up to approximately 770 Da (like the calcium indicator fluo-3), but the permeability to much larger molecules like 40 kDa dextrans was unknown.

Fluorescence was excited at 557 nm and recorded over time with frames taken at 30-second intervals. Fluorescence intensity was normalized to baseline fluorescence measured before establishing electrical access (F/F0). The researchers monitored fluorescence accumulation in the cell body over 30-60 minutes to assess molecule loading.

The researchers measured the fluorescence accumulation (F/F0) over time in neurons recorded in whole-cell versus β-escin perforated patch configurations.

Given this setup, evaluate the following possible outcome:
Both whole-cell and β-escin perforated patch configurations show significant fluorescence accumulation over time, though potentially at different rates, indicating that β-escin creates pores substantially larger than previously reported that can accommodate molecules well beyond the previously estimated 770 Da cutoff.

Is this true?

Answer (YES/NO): NO